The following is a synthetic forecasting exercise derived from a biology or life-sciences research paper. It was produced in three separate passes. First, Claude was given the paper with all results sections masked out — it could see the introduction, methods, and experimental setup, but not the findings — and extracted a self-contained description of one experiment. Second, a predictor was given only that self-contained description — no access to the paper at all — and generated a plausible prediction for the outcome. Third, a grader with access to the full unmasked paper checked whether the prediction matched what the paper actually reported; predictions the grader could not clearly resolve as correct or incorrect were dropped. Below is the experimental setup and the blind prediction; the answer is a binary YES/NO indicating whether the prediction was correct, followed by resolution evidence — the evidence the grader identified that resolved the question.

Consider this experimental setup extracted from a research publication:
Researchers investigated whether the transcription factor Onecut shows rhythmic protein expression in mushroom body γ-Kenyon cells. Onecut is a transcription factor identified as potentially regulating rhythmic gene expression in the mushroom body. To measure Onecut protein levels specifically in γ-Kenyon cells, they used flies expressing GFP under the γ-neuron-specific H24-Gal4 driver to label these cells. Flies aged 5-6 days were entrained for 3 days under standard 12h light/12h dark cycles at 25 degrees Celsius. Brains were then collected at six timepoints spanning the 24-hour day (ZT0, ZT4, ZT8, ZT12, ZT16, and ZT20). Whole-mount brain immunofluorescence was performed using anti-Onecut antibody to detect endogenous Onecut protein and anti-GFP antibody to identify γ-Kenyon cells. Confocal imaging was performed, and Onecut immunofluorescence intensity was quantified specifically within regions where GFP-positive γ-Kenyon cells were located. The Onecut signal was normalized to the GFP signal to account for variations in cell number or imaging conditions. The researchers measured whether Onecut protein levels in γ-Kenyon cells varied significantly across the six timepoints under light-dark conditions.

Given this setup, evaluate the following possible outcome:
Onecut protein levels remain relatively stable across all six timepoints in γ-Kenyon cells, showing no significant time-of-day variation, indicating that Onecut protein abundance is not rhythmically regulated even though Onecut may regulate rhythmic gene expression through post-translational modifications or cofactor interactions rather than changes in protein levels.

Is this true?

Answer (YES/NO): NO